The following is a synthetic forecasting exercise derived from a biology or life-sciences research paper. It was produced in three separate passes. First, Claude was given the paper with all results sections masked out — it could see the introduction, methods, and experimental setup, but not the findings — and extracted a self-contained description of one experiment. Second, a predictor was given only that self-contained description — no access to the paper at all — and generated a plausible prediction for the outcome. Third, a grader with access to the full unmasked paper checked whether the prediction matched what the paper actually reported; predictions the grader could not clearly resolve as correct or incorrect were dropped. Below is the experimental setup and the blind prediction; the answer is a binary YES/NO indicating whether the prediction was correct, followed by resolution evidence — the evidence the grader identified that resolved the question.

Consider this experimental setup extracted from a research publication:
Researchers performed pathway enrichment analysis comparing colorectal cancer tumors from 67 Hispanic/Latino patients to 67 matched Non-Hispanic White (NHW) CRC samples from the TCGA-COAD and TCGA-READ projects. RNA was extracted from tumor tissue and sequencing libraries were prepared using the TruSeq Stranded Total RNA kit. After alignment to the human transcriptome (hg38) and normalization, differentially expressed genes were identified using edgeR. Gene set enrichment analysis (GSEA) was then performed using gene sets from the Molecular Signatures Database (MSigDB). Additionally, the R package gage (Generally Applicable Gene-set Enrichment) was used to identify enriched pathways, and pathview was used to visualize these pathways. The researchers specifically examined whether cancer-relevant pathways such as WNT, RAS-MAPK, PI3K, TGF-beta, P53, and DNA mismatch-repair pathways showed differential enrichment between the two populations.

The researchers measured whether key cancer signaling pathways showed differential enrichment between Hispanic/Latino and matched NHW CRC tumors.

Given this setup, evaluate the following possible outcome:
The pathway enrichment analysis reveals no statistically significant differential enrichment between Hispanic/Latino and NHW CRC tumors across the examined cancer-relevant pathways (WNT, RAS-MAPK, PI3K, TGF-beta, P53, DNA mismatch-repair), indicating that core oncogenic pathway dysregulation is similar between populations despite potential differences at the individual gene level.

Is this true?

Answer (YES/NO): NO